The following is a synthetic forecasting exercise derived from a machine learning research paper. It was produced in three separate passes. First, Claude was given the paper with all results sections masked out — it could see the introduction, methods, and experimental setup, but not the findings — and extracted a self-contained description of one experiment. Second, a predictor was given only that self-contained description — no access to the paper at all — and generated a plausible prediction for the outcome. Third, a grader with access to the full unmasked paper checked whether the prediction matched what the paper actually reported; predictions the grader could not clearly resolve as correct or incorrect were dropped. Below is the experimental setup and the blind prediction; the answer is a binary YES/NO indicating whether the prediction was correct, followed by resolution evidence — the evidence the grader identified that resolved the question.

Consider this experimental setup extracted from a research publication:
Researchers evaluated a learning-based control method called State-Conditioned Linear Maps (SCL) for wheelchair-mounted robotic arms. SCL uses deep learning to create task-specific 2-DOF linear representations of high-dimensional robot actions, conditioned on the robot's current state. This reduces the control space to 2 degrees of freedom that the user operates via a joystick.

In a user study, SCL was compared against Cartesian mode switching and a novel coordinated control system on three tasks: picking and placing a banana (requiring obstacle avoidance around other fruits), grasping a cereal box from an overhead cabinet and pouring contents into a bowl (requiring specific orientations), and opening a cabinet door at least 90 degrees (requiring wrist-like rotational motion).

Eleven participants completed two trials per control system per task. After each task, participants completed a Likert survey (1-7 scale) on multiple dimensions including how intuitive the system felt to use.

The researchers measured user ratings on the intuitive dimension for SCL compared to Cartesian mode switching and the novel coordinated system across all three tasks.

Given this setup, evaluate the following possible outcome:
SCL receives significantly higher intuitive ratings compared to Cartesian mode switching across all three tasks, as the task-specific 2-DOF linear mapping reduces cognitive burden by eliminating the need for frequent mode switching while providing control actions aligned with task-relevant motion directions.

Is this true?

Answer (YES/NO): NO